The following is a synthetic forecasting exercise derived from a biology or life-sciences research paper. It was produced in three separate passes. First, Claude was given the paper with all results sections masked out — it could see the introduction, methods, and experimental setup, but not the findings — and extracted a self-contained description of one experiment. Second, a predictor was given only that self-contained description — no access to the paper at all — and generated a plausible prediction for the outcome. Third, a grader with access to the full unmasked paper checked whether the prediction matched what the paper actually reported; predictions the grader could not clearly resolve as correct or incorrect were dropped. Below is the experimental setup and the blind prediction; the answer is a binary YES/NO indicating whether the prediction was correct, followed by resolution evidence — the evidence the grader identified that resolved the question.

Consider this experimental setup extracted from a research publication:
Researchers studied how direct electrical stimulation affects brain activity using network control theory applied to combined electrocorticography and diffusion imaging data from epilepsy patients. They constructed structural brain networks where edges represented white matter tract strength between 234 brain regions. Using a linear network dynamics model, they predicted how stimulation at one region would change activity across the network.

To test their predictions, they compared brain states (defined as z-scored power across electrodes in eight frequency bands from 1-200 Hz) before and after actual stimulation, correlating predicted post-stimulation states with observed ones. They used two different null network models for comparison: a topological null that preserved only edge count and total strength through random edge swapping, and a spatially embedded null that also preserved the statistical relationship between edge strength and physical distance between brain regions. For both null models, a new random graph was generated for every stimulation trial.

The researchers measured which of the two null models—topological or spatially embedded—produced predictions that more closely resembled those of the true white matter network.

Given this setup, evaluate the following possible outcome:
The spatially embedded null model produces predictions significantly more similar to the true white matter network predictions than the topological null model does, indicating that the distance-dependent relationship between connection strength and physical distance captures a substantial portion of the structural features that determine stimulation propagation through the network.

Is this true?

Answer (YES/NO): NO